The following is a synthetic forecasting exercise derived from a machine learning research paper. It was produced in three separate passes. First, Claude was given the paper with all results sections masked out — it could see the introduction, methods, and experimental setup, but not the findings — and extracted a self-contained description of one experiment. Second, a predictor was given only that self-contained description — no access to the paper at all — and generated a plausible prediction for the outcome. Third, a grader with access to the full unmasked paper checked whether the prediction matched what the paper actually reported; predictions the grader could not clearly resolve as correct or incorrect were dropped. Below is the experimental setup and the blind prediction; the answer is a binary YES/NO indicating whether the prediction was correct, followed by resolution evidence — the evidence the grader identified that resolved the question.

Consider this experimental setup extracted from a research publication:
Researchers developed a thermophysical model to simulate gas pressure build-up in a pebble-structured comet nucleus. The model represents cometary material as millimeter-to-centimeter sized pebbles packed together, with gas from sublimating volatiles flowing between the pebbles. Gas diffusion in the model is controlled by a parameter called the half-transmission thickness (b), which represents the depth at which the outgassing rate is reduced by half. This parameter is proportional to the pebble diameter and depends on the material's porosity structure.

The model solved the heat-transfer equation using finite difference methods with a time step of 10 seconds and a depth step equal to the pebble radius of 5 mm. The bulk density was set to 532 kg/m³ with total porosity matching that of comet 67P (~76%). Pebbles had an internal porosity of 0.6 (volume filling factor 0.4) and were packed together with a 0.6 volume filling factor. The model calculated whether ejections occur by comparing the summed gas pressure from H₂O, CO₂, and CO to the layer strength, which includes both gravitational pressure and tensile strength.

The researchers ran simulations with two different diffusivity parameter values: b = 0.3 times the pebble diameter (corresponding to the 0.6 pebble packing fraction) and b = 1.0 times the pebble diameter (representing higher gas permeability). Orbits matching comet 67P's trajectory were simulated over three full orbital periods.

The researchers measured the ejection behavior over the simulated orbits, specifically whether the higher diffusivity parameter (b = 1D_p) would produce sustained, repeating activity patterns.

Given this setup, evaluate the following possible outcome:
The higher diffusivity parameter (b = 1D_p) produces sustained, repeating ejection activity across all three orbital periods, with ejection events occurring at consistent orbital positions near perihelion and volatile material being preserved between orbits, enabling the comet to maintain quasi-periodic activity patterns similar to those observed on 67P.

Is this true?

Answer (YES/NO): NO